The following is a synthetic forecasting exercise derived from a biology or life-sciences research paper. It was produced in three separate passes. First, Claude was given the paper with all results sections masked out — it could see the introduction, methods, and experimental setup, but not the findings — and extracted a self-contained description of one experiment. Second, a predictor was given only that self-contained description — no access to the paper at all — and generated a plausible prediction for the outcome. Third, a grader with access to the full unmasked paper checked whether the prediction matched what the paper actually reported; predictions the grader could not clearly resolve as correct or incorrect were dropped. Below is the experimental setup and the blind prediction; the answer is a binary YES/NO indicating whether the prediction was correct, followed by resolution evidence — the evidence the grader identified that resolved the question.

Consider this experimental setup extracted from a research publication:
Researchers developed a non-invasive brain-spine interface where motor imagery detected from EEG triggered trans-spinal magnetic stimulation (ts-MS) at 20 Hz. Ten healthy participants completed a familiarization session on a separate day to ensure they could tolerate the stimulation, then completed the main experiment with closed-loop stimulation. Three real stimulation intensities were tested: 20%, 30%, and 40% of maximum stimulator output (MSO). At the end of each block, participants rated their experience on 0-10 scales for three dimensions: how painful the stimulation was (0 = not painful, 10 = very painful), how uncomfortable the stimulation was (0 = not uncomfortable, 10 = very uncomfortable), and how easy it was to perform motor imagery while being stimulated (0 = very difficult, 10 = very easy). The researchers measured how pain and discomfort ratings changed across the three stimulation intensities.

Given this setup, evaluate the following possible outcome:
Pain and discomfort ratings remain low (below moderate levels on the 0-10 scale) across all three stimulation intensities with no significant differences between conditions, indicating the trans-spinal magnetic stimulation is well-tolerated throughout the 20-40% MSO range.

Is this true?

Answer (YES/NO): NO